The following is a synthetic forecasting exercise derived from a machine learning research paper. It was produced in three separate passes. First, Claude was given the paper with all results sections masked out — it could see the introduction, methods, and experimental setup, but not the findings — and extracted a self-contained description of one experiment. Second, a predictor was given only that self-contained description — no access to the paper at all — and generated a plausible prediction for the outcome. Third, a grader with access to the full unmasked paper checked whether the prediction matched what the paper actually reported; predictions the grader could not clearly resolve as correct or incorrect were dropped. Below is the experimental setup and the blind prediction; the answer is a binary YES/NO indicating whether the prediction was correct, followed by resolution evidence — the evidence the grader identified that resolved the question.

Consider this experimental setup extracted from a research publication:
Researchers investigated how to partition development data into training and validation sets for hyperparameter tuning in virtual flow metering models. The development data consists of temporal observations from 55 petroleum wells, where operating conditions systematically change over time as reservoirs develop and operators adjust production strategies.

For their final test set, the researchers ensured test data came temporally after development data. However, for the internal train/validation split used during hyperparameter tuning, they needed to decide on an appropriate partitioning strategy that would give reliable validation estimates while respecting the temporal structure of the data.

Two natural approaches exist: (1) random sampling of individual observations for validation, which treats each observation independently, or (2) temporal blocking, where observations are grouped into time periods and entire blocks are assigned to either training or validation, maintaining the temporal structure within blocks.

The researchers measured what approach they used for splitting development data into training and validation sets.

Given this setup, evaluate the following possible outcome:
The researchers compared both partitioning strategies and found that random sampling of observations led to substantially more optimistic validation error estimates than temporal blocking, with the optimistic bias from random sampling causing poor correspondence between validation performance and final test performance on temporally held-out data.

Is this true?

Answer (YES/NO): NO